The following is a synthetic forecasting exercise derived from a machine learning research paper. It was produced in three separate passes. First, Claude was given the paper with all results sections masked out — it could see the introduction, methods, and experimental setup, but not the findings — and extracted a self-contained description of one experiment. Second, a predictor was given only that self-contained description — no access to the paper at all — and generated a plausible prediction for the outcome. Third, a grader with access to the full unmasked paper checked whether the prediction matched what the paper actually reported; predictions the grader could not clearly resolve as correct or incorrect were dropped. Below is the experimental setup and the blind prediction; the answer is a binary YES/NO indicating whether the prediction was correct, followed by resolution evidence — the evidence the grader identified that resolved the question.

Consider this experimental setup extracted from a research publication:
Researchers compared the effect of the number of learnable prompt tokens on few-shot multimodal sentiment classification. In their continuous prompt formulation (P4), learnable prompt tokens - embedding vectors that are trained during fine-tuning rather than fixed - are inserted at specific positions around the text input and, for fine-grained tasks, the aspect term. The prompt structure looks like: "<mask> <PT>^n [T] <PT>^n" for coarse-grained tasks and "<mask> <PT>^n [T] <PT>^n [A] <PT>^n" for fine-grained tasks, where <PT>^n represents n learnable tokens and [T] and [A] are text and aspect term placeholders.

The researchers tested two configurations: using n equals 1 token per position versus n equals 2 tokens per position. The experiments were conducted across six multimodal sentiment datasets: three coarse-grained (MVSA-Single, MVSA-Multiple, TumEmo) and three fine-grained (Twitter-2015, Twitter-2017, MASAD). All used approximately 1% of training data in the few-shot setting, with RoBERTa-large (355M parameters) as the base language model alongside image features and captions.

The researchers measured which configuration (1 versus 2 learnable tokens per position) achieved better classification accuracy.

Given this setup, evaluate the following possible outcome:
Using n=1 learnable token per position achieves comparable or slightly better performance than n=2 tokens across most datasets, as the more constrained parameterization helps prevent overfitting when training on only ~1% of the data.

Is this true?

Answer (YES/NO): NO